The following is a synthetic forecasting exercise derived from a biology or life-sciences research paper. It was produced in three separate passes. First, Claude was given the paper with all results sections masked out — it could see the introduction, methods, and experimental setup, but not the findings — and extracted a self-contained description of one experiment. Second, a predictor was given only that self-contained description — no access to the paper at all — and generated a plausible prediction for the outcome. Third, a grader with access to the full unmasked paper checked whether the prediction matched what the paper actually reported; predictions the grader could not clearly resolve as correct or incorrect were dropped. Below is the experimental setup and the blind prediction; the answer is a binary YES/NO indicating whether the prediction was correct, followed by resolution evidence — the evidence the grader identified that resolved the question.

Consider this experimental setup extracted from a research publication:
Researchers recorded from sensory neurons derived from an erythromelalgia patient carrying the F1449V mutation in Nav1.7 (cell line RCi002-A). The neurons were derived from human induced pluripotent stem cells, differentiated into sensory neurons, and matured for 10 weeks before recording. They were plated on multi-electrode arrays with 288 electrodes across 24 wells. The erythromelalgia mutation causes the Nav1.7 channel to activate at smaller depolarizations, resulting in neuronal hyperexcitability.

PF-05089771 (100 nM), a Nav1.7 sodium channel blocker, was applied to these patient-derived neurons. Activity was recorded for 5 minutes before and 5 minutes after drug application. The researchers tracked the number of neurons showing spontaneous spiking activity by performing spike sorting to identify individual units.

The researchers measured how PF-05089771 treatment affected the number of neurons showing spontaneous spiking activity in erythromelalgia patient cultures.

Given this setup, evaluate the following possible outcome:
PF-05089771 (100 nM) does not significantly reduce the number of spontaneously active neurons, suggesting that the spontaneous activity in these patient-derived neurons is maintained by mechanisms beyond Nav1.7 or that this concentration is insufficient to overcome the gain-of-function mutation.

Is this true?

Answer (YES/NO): NO